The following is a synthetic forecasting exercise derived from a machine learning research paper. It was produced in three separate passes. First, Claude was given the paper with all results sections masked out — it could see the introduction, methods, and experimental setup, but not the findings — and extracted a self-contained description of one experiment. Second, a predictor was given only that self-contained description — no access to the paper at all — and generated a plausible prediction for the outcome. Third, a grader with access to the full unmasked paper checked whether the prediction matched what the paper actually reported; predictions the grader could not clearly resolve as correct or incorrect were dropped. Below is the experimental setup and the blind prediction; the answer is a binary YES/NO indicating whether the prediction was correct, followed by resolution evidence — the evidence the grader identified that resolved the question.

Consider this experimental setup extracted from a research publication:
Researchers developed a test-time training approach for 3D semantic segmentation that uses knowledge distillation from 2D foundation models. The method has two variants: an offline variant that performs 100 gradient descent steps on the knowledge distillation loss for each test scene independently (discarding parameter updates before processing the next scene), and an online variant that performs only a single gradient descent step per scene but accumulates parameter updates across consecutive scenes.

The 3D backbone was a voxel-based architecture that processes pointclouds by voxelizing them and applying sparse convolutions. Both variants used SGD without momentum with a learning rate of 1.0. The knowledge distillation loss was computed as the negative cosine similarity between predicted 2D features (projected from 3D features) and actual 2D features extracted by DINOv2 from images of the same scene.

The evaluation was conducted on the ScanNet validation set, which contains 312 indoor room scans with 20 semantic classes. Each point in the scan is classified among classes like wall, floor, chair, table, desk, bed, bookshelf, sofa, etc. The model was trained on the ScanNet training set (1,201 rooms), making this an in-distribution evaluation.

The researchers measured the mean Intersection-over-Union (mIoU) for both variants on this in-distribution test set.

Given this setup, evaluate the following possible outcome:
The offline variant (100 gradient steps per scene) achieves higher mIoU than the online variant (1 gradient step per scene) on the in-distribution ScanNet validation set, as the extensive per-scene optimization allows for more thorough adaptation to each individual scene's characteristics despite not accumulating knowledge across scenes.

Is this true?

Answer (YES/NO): YES